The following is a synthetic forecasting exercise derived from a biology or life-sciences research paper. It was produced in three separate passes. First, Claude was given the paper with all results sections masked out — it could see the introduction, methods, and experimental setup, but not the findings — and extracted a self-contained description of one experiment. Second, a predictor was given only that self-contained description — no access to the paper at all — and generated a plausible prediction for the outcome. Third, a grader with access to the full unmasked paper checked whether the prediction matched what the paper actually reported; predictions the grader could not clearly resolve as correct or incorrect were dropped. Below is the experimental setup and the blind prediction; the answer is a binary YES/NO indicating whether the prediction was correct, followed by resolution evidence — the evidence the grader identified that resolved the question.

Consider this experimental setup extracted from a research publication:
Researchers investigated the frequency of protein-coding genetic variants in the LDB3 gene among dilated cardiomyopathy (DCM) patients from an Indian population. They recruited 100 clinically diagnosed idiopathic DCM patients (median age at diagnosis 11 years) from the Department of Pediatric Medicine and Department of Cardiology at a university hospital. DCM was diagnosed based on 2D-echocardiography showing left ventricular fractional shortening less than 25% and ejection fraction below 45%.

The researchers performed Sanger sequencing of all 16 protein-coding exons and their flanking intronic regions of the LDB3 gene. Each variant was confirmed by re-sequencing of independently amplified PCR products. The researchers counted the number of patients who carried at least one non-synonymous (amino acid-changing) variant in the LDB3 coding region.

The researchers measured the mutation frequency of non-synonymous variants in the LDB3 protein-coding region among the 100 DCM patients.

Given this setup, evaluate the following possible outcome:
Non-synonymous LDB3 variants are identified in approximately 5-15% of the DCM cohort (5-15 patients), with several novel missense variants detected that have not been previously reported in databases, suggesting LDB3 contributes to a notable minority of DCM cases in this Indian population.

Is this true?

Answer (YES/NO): YES